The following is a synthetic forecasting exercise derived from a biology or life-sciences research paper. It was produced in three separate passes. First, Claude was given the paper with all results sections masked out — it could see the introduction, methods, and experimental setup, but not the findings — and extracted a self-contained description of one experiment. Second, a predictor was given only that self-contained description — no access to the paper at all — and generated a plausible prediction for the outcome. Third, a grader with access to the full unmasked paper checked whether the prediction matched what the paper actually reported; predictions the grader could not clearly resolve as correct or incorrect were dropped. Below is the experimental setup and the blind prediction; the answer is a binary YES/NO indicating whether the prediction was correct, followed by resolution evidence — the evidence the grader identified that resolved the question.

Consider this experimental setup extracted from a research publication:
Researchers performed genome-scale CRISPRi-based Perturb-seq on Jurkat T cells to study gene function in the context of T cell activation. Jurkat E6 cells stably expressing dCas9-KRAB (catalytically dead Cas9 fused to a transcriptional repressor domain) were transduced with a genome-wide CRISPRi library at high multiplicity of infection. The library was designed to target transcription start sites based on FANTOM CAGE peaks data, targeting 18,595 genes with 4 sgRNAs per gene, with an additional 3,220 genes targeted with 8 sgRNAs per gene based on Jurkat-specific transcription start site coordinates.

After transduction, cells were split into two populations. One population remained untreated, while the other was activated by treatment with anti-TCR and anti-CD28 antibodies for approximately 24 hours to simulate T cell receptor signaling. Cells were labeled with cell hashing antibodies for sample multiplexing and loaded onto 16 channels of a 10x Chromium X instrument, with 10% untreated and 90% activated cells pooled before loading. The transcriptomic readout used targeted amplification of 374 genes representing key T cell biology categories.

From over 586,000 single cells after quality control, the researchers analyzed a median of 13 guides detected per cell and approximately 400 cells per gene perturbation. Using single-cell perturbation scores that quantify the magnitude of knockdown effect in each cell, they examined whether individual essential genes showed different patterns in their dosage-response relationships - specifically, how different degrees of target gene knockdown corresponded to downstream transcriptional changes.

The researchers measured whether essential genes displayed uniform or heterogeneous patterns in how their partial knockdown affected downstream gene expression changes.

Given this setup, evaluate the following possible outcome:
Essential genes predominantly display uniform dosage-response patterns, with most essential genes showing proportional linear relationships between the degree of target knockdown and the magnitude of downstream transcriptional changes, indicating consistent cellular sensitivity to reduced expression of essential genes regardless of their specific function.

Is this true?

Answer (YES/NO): NO